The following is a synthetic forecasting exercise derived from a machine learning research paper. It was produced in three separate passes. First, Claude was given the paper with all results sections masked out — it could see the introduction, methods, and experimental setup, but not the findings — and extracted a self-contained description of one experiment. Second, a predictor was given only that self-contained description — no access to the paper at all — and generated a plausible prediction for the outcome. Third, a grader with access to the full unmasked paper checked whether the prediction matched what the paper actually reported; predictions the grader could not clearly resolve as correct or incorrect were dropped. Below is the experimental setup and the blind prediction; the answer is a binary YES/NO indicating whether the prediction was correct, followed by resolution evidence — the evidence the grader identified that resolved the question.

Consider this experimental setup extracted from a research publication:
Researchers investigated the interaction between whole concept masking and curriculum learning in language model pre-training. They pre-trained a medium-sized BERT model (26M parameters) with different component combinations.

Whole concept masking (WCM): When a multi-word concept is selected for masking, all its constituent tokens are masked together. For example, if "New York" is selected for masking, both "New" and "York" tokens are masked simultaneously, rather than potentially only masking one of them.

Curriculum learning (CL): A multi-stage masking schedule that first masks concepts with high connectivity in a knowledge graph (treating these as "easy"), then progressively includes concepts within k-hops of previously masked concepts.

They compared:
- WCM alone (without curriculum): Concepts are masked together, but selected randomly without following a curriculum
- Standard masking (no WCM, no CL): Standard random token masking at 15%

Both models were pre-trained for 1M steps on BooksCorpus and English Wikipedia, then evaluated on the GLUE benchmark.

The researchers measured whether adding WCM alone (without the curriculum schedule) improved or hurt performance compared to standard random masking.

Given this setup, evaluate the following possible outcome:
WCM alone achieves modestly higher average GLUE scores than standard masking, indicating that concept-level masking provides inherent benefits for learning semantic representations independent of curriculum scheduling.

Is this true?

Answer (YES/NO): NO